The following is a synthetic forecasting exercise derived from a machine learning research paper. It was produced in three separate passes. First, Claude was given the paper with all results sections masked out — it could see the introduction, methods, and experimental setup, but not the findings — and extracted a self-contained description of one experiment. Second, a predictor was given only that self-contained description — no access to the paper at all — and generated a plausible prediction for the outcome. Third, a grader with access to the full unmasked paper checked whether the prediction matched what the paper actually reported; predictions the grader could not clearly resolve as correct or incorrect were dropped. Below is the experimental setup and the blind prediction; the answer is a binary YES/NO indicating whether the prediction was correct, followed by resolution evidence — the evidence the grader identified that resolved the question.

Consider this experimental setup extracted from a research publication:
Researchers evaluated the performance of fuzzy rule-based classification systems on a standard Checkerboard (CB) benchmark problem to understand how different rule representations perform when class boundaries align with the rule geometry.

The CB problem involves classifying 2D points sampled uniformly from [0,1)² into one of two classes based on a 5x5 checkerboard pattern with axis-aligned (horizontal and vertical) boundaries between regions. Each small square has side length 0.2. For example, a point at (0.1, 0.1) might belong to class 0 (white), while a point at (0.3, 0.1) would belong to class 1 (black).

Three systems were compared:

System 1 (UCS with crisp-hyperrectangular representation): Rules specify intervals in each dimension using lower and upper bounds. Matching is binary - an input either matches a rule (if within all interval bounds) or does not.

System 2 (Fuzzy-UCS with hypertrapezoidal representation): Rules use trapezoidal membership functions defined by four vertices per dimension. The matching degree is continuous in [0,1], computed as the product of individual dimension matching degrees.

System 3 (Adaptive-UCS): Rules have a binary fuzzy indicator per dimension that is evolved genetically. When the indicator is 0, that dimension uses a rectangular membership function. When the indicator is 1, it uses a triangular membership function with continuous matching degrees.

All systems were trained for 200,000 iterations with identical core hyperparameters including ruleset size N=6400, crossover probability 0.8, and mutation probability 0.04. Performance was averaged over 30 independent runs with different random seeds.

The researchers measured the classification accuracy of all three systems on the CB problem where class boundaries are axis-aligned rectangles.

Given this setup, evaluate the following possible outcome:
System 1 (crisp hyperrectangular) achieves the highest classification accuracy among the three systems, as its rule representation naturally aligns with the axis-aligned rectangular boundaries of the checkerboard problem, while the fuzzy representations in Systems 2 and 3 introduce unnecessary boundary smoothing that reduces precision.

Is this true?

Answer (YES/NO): NO